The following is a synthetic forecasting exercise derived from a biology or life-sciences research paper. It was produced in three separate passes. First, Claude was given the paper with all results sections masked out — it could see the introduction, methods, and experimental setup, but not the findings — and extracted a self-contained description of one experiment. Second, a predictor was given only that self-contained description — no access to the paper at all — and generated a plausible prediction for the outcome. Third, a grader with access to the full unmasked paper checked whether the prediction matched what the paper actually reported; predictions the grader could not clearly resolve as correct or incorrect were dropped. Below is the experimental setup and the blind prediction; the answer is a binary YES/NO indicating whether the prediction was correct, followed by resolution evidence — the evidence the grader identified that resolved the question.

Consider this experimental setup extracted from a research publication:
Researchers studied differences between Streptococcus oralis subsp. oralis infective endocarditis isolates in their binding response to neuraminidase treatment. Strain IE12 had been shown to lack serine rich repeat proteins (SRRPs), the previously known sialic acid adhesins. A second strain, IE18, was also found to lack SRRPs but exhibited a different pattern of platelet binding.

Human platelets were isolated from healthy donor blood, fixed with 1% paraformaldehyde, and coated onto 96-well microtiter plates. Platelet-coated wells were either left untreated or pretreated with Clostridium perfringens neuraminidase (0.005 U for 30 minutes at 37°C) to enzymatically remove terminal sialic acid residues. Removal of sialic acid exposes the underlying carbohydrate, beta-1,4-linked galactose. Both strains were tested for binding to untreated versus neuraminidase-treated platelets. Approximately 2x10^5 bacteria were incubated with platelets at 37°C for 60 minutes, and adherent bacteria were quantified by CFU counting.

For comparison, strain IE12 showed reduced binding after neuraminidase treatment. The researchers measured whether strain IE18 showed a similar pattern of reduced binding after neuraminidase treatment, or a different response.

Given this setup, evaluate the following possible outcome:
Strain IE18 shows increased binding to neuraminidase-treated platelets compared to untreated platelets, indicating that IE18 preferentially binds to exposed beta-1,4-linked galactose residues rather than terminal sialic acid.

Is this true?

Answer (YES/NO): NO